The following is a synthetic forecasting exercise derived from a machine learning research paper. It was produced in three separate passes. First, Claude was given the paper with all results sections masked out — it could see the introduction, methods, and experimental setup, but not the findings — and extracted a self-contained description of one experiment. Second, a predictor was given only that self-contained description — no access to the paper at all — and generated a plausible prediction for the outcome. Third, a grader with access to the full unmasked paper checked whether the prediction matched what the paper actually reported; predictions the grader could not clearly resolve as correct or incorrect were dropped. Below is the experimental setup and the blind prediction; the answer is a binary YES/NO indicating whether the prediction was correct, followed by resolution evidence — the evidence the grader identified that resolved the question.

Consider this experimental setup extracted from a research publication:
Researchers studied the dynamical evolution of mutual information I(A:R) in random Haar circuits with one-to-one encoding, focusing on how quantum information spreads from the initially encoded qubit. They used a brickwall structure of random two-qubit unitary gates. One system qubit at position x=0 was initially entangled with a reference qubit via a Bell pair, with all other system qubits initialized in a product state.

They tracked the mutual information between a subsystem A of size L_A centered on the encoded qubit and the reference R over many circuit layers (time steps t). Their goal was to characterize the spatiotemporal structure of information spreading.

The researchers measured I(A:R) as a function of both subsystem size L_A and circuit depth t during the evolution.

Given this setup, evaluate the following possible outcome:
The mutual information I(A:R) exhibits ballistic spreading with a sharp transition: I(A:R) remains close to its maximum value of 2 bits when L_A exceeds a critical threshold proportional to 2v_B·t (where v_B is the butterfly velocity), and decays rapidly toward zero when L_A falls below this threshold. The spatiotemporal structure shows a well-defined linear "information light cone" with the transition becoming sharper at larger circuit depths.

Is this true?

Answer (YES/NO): NO